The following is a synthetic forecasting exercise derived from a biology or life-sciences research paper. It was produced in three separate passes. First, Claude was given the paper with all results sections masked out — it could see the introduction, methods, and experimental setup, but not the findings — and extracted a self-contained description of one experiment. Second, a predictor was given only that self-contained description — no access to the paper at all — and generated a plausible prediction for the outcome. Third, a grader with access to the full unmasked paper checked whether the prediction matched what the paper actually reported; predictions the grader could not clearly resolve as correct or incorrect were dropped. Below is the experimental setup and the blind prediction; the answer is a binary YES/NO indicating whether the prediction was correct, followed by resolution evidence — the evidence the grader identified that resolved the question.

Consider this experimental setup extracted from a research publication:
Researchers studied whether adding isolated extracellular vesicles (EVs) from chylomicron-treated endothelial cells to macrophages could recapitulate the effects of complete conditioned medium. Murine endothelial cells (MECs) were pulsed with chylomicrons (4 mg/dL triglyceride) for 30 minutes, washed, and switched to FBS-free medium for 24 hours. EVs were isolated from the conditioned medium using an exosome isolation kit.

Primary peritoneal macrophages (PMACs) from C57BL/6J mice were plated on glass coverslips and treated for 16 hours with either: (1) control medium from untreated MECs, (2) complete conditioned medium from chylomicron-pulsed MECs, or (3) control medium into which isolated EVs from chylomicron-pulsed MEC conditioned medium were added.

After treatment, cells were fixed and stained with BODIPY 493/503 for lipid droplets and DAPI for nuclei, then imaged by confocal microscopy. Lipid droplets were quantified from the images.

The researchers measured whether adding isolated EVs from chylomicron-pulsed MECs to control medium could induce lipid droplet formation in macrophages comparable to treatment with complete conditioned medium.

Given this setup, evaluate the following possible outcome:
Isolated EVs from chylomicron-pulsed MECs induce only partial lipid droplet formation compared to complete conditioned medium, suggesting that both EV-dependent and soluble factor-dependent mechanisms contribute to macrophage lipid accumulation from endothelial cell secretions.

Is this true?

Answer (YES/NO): NO